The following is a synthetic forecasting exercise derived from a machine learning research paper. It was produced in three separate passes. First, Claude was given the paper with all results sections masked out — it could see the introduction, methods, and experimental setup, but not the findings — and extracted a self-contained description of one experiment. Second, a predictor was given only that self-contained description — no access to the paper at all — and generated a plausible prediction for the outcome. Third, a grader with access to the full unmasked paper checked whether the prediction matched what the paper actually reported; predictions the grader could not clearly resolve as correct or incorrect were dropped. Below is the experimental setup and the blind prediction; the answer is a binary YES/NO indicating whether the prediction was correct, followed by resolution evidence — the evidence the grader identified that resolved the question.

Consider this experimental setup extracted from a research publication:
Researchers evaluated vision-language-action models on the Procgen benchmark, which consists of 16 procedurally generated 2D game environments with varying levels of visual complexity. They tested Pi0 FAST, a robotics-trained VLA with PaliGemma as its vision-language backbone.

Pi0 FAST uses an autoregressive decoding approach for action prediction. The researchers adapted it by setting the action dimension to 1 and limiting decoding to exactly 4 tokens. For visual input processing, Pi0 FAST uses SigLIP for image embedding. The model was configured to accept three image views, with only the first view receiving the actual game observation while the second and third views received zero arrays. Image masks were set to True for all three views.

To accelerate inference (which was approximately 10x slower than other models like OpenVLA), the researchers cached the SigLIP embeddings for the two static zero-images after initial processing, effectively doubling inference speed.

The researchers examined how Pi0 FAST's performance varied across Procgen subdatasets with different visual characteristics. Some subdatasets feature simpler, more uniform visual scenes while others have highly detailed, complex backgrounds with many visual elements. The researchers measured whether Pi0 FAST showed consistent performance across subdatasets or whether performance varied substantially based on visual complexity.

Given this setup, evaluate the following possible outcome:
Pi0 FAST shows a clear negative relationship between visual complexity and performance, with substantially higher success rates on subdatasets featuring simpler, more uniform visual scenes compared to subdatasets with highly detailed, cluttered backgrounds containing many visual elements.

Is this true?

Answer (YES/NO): NO